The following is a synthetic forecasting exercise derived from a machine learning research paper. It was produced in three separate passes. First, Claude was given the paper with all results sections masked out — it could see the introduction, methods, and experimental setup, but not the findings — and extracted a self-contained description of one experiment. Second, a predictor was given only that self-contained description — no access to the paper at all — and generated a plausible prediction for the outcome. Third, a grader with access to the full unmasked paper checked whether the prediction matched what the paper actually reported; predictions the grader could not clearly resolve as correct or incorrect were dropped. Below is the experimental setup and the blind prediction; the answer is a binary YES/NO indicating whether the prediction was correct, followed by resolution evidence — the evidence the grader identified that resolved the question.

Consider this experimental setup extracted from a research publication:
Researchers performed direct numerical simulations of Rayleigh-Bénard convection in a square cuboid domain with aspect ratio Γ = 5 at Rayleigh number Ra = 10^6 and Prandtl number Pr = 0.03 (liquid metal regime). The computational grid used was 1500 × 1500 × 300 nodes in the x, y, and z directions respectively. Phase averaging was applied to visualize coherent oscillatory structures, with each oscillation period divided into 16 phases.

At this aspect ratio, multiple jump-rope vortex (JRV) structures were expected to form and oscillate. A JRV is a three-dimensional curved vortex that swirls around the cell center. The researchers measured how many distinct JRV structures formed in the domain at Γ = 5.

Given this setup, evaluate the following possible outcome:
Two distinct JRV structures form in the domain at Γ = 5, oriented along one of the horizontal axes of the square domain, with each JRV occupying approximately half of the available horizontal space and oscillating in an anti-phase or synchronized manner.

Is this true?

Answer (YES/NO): NO